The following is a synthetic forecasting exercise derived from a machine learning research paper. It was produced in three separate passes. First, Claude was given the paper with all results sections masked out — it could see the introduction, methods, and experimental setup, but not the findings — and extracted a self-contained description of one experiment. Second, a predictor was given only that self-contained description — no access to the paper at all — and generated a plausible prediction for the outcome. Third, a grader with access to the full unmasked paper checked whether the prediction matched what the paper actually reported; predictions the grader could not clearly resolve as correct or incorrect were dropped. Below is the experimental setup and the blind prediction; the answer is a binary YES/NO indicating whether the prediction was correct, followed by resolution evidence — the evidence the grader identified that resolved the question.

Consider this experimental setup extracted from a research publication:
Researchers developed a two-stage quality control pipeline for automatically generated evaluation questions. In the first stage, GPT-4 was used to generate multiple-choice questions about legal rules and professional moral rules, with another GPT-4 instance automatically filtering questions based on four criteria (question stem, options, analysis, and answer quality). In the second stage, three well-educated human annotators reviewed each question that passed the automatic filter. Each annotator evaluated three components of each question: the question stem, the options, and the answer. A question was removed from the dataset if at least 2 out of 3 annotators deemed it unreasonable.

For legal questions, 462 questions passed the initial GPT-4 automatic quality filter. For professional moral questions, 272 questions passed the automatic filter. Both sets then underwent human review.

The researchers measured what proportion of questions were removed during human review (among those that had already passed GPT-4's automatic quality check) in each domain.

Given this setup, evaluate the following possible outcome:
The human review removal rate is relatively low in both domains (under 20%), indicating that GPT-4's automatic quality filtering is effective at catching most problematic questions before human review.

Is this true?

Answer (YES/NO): YES